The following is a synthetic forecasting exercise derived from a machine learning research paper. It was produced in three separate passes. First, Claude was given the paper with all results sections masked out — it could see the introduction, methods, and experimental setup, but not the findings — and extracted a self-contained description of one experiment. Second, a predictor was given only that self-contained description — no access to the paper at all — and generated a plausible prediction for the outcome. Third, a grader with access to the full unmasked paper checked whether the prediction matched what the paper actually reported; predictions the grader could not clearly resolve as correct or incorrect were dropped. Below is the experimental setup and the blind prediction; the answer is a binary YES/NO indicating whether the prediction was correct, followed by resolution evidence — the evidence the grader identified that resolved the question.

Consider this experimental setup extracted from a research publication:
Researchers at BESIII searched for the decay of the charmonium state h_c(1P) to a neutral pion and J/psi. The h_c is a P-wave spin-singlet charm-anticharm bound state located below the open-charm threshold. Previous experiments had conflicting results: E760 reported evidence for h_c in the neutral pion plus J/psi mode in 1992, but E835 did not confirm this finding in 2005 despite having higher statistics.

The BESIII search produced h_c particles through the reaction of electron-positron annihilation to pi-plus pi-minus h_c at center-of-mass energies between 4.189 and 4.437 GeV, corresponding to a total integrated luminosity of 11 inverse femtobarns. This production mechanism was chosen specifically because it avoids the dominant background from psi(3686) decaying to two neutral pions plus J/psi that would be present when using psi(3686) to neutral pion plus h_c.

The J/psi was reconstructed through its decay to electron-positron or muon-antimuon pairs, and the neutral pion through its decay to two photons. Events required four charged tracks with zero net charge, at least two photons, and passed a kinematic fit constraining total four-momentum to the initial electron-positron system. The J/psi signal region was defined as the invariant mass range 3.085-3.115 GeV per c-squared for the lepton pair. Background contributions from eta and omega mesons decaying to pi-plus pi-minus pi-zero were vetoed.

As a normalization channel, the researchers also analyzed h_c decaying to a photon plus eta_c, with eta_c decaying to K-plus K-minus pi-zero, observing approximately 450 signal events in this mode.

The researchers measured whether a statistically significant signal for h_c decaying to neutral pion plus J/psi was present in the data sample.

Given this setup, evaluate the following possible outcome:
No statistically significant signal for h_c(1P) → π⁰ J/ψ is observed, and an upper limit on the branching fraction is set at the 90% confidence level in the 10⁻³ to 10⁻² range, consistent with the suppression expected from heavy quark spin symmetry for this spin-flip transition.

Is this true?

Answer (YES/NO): NO